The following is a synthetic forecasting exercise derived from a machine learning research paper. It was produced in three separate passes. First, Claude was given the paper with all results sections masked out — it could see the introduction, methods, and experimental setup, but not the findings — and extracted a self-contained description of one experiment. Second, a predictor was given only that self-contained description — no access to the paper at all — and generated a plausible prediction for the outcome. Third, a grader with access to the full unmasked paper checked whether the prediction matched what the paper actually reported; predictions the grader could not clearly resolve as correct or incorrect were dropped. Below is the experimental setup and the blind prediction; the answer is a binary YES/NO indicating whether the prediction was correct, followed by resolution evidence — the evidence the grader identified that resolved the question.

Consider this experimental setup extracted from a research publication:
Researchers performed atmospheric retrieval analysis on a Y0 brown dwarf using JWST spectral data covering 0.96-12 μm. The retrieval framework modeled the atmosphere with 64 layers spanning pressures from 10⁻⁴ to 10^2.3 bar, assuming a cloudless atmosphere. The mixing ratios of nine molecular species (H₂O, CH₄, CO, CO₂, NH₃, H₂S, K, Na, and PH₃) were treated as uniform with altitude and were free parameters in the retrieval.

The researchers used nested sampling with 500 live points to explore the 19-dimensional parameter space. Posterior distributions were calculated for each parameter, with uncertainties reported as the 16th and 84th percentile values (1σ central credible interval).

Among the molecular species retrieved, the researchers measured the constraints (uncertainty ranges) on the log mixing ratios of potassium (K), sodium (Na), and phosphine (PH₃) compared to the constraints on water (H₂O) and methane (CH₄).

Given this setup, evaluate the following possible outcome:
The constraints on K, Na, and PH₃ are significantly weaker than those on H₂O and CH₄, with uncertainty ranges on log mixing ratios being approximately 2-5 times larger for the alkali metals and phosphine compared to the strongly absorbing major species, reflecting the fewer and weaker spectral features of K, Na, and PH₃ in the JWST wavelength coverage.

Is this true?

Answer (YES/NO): NO